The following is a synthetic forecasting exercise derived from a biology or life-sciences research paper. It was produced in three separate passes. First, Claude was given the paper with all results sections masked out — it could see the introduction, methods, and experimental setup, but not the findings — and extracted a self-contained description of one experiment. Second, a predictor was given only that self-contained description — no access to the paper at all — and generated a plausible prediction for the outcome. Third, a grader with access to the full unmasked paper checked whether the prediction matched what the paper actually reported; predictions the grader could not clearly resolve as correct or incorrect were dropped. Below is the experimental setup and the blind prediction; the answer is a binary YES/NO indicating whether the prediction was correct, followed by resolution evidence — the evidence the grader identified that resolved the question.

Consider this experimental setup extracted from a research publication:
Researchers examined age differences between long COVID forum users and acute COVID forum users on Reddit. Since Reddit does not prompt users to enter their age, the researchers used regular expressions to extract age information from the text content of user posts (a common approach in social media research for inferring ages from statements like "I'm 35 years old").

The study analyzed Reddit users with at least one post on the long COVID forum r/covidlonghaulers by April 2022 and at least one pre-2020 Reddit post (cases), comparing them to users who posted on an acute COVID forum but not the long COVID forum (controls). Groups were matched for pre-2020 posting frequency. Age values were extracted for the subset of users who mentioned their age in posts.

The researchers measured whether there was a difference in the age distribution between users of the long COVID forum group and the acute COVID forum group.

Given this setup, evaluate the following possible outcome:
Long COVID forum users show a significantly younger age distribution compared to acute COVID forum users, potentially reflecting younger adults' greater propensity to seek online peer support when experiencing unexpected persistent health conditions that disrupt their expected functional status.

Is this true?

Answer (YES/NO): NO